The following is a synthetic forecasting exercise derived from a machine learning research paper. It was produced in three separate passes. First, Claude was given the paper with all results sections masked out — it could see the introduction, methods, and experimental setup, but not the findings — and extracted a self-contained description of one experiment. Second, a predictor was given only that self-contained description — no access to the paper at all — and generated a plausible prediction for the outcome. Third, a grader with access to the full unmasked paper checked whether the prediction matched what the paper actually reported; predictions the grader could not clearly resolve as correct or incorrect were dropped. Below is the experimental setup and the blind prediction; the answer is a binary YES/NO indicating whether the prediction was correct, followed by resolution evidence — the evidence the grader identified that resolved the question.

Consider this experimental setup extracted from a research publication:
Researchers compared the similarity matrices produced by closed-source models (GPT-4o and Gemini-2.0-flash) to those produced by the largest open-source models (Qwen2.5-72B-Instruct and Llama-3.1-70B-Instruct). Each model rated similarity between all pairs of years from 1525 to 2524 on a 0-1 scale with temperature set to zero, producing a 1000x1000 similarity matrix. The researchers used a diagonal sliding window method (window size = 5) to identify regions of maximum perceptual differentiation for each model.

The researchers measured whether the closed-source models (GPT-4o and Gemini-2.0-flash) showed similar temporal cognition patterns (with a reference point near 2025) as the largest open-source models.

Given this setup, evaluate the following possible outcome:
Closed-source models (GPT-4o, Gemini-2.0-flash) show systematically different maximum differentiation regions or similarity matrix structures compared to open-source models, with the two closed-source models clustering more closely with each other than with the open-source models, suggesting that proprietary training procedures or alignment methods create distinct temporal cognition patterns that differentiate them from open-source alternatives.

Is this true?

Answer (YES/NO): NO